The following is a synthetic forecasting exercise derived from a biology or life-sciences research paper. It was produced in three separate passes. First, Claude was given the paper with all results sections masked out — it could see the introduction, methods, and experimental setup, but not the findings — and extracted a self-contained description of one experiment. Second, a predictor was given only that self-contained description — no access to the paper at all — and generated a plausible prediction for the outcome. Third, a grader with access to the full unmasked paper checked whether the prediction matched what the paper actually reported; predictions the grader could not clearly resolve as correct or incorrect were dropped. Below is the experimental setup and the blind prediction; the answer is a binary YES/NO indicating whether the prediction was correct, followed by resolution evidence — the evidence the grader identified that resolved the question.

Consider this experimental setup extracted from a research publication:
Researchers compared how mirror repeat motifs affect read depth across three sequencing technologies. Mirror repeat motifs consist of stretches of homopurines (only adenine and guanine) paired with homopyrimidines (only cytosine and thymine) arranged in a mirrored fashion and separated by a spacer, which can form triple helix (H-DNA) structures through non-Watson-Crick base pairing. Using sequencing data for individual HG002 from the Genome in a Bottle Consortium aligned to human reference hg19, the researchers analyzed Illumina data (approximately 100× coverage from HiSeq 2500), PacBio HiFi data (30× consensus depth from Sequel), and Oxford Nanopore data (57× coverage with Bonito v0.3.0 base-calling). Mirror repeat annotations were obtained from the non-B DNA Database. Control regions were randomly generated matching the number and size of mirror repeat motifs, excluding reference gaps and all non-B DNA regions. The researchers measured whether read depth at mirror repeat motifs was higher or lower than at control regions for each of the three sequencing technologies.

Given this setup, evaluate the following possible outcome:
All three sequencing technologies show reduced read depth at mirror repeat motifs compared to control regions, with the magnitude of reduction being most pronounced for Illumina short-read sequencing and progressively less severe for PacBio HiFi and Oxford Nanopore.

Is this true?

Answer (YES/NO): NO